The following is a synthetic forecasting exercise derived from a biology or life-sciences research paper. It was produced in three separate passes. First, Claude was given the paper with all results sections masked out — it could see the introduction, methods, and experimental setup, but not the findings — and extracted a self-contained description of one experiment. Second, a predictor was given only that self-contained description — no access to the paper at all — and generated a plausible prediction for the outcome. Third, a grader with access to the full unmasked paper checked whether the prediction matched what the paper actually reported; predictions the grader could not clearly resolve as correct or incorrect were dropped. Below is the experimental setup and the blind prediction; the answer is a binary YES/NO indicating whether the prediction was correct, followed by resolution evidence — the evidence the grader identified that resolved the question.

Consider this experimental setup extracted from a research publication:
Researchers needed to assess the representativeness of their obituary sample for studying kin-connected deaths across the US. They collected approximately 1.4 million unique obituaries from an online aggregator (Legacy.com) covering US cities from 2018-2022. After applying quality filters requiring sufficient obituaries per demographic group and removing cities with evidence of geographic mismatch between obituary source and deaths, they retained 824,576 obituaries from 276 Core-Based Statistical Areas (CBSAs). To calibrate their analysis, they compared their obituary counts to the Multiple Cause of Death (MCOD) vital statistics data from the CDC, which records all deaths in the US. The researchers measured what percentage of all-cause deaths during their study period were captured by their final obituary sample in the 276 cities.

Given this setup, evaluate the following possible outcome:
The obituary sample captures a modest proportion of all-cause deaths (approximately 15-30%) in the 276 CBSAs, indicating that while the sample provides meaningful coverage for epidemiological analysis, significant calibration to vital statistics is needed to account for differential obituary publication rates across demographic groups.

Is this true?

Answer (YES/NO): NO